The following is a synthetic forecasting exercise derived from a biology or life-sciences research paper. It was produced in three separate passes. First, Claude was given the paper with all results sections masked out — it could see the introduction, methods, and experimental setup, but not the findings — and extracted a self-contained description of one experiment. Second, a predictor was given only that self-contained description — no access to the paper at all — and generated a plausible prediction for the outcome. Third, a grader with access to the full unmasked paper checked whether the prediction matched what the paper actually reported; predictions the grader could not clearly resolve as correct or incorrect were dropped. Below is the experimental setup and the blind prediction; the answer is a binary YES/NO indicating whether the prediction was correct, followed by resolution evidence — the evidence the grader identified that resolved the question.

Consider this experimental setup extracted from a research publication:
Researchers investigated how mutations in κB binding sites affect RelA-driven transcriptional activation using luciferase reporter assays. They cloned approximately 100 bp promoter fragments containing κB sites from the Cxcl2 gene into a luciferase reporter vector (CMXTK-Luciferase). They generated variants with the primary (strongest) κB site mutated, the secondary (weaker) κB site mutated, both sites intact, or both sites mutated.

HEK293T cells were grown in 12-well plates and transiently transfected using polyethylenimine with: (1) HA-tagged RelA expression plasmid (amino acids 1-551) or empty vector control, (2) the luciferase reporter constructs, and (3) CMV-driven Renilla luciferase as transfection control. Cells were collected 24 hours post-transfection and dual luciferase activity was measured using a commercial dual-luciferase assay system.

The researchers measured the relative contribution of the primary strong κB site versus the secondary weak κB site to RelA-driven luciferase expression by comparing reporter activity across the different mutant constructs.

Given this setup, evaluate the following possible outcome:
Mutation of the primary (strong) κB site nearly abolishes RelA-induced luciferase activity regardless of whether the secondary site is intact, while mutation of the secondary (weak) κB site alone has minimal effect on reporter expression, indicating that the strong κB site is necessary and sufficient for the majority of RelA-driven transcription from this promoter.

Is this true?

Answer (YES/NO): NO